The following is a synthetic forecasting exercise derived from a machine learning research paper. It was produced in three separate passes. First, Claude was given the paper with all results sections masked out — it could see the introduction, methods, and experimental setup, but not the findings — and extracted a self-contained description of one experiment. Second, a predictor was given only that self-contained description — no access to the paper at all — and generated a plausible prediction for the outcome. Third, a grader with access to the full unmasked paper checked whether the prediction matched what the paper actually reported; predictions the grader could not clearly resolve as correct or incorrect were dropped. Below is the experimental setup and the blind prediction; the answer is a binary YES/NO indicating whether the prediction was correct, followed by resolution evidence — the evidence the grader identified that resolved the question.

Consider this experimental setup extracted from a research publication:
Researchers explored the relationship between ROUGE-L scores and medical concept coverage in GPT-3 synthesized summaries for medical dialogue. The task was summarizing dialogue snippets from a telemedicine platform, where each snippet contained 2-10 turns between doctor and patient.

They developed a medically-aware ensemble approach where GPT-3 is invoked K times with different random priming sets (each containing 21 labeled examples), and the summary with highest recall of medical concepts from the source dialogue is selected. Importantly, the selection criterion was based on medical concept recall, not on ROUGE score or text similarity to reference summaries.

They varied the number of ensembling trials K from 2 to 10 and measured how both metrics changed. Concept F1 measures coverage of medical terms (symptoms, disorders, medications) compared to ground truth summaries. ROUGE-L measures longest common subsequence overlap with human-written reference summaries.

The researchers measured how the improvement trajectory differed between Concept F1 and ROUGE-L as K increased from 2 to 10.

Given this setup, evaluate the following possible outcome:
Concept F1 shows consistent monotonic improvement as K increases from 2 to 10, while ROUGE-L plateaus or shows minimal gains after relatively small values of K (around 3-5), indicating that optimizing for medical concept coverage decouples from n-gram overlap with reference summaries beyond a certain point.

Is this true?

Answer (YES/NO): NO